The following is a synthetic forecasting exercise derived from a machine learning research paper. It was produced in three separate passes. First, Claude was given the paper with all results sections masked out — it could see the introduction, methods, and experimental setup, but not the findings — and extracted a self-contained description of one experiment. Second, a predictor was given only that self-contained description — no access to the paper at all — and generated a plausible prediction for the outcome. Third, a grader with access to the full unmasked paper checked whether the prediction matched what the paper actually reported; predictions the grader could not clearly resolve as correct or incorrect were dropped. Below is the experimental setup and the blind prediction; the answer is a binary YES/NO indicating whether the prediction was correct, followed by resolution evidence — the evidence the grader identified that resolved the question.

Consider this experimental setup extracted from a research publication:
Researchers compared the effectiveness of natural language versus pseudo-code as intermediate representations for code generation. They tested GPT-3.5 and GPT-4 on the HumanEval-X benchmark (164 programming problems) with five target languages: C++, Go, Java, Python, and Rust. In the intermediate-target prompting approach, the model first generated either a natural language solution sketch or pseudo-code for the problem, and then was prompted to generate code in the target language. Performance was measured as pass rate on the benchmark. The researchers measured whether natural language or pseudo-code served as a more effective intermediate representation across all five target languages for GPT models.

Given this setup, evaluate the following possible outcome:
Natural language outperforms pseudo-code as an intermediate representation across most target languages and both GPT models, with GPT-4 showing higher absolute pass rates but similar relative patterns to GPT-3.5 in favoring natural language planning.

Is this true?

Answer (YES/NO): YES